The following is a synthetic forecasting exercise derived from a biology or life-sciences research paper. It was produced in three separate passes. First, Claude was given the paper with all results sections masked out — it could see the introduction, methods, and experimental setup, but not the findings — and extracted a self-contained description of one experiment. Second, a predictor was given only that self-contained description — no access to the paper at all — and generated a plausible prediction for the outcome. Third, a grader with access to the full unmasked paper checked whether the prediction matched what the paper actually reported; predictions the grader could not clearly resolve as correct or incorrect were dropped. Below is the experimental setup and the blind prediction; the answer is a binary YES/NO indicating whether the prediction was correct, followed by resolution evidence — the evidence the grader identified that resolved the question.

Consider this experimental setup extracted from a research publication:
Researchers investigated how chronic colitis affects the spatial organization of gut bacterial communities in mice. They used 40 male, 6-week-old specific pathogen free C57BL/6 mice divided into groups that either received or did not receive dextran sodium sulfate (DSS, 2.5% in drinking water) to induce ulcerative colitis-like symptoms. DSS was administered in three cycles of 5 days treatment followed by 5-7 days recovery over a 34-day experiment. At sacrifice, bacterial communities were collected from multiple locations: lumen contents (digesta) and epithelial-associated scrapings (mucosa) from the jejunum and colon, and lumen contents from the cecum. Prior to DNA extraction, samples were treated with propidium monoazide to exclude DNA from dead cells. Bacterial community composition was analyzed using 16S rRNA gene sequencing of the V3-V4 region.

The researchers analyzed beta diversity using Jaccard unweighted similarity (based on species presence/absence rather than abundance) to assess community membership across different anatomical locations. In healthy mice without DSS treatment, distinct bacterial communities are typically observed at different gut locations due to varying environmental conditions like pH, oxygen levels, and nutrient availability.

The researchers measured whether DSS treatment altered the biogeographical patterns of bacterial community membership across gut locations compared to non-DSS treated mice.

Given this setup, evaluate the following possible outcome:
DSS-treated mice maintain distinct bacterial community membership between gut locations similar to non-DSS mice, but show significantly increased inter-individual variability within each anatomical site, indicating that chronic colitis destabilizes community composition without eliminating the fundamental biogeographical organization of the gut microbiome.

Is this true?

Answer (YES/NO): NO